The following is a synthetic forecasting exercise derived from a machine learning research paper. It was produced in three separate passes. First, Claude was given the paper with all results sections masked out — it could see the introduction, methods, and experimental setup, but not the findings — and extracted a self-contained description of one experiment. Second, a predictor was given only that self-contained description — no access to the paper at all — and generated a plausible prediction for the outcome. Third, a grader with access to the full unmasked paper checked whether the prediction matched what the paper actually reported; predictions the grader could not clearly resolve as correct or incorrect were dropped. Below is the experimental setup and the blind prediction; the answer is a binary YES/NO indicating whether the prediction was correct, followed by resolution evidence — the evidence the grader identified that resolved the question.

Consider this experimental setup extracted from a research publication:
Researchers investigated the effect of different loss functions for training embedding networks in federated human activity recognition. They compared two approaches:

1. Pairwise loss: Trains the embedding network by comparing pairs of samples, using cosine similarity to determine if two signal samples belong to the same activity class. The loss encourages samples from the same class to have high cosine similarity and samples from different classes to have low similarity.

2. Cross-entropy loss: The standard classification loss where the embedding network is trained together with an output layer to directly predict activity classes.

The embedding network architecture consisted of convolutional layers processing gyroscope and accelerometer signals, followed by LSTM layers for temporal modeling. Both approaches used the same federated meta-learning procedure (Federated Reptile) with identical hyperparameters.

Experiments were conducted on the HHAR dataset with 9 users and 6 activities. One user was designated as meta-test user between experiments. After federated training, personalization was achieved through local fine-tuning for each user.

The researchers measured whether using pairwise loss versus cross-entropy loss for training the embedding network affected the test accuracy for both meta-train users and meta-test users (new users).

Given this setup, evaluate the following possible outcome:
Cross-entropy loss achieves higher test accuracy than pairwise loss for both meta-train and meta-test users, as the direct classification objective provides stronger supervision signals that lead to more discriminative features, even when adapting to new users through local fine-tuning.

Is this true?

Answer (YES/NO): NO